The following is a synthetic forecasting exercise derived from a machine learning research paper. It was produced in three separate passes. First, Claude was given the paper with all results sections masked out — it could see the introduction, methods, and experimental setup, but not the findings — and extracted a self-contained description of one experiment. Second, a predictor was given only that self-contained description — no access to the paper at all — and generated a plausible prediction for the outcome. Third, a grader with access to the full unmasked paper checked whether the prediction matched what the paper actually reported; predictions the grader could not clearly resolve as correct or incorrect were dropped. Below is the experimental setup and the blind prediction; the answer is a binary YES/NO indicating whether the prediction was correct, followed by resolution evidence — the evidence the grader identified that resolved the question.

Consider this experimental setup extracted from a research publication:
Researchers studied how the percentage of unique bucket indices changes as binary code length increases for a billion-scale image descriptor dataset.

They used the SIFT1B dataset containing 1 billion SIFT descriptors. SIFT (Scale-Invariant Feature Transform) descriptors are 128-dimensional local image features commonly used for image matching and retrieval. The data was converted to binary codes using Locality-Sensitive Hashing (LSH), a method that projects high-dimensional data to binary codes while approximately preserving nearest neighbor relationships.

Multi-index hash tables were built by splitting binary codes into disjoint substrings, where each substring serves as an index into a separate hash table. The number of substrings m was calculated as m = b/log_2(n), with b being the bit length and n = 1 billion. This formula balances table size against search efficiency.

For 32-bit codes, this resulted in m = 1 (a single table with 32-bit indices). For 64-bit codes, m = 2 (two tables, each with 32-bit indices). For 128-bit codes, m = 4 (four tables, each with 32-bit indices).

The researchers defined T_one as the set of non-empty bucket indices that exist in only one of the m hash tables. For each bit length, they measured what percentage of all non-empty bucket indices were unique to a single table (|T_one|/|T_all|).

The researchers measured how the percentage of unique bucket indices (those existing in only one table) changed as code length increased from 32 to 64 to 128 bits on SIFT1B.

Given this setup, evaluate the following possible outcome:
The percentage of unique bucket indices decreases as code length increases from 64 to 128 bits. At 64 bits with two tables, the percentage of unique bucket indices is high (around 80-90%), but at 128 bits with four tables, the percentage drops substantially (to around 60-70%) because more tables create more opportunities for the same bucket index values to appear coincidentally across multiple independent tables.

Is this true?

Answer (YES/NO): NO